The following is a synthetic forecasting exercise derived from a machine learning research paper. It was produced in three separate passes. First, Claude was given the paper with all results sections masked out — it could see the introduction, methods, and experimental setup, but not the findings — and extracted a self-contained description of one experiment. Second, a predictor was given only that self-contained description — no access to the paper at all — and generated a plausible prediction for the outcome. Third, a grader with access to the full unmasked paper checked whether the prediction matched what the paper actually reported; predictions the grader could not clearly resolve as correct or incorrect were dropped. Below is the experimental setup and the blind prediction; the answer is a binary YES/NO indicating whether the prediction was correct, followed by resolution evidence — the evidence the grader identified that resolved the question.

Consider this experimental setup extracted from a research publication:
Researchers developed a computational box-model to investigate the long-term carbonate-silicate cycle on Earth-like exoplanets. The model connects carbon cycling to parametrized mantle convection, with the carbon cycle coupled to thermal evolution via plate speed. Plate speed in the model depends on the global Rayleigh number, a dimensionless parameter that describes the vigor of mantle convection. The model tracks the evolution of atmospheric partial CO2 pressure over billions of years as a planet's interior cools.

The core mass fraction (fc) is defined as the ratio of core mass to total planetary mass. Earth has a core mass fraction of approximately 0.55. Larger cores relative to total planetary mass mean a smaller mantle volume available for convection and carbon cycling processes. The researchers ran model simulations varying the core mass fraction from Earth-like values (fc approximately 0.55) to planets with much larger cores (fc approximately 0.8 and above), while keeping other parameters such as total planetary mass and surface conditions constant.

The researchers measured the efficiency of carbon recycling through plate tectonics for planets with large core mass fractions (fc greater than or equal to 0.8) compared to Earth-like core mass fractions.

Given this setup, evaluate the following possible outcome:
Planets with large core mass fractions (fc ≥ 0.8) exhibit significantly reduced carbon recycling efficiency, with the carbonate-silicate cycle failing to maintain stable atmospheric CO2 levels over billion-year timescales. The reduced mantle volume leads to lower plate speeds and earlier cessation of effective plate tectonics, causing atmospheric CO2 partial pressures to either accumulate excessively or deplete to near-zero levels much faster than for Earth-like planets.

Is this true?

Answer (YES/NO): NO